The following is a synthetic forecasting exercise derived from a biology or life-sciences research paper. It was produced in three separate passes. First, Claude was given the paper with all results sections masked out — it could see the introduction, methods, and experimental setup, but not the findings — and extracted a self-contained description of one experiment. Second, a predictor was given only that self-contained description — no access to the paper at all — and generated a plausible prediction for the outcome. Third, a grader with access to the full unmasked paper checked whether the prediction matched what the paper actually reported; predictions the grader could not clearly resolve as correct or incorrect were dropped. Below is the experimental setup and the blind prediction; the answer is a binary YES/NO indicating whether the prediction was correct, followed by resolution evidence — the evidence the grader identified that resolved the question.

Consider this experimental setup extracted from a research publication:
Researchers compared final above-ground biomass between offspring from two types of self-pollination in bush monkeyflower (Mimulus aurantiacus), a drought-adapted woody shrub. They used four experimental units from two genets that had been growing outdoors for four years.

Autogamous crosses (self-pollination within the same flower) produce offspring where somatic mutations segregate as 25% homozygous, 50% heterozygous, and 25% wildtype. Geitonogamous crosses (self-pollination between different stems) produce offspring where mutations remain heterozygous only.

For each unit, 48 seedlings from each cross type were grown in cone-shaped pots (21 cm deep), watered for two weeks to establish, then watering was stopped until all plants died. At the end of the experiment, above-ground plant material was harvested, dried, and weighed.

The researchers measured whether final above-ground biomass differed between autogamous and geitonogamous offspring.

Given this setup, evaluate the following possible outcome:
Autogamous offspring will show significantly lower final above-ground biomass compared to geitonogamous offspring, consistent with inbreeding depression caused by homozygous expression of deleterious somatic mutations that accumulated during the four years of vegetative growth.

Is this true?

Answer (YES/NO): NO